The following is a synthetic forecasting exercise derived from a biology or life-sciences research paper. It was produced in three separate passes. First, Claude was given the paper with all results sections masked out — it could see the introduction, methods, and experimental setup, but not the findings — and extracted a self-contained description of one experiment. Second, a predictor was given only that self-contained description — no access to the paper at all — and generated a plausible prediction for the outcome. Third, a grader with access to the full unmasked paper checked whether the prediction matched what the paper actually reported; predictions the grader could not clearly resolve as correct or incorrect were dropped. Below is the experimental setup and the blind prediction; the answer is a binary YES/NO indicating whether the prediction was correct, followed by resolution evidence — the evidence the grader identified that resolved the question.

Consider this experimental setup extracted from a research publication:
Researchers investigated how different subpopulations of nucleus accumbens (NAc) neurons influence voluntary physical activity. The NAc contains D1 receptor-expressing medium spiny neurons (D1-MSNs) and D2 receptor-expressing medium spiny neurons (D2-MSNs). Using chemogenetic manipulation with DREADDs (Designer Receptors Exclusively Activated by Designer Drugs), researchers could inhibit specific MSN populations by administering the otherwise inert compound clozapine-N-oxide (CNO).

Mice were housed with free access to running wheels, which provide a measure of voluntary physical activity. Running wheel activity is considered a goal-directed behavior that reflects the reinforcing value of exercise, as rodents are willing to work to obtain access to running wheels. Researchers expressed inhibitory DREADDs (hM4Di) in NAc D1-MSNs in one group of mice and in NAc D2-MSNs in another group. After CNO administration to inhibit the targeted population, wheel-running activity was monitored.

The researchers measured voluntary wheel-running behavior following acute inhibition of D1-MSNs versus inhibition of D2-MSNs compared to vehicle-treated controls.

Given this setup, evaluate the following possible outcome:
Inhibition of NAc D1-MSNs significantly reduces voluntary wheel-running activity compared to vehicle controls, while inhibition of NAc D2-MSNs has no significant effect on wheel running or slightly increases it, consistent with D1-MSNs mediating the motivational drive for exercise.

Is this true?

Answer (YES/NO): YES